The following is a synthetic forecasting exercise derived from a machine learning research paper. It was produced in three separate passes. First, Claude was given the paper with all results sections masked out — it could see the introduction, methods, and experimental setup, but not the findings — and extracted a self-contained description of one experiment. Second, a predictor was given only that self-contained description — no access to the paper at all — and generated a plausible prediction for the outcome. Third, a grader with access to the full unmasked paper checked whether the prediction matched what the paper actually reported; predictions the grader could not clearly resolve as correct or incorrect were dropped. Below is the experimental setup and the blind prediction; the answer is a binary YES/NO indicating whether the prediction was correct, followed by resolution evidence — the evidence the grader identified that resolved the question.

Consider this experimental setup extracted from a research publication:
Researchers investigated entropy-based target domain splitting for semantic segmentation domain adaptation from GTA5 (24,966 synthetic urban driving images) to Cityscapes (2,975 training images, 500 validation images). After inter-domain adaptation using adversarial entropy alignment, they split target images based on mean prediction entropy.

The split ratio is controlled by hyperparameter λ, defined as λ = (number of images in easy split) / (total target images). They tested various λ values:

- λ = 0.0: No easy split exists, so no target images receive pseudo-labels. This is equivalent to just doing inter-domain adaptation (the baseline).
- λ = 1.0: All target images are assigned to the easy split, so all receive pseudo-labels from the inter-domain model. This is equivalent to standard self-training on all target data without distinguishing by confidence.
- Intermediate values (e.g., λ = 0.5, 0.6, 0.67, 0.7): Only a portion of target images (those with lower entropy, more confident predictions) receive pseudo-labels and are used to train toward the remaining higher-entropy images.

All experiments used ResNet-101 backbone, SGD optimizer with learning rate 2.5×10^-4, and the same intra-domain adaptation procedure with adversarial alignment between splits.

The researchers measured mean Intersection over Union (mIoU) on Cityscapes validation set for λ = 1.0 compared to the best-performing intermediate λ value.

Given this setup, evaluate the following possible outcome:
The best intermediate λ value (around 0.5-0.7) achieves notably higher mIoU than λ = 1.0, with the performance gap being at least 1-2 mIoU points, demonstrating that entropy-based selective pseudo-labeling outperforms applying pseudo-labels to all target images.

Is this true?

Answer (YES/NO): NO